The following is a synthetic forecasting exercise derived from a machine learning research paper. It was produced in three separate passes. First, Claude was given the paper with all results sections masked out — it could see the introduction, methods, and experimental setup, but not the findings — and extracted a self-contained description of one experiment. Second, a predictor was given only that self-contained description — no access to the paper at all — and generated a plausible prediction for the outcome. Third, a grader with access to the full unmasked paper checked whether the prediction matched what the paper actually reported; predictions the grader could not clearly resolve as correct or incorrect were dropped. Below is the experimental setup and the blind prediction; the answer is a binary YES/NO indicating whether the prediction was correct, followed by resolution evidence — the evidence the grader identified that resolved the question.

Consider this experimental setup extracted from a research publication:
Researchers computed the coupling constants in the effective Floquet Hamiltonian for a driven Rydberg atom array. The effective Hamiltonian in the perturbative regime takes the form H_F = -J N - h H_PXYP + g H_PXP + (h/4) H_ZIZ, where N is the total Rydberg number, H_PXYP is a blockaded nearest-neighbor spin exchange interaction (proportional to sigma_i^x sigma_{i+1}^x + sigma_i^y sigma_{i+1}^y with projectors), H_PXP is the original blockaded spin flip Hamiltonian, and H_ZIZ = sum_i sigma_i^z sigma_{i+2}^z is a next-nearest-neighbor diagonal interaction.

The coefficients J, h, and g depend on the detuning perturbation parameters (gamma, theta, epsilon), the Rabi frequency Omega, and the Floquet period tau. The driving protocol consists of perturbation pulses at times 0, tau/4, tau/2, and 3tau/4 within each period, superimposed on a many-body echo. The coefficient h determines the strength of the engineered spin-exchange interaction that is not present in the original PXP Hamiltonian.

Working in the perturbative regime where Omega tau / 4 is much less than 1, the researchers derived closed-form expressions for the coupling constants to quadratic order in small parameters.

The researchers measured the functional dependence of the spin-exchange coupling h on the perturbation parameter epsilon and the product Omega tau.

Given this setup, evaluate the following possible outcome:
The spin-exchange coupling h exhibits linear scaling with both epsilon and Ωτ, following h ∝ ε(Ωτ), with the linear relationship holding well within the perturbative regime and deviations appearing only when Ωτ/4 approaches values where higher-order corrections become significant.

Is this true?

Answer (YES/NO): NO